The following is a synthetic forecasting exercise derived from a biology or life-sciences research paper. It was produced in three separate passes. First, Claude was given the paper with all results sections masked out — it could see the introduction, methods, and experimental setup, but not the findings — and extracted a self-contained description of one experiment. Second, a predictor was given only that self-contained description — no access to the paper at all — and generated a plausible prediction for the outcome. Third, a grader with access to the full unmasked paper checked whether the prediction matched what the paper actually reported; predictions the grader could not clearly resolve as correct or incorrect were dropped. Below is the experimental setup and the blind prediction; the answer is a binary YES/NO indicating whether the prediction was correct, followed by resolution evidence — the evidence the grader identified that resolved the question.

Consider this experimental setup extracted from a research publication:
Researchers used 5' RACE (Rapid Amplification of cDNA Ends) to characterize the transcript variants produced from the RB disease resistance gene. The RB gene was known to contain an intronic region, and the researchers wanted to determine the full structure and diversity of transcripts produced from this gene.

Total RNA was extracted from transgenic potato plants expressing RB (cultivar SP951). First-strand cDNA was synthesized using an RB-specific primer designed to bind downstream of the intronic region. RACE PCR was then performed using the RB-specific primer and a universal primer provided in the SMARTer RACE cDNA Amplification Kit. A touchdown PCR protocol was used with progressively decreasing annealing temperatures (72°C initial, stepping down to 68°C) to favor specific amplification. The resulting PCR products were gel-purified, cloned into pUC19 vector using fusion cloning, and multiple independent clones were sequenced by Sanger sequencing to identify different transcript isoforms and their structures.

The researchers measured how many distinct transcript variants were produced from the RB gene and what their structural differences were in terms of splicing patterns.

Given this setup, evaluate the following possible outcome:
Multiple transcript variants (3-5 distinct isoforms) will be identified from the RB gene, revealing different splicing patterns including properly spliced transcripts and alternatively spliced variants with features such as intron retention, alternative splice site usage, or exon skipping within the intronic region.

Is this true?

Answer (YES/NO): NO